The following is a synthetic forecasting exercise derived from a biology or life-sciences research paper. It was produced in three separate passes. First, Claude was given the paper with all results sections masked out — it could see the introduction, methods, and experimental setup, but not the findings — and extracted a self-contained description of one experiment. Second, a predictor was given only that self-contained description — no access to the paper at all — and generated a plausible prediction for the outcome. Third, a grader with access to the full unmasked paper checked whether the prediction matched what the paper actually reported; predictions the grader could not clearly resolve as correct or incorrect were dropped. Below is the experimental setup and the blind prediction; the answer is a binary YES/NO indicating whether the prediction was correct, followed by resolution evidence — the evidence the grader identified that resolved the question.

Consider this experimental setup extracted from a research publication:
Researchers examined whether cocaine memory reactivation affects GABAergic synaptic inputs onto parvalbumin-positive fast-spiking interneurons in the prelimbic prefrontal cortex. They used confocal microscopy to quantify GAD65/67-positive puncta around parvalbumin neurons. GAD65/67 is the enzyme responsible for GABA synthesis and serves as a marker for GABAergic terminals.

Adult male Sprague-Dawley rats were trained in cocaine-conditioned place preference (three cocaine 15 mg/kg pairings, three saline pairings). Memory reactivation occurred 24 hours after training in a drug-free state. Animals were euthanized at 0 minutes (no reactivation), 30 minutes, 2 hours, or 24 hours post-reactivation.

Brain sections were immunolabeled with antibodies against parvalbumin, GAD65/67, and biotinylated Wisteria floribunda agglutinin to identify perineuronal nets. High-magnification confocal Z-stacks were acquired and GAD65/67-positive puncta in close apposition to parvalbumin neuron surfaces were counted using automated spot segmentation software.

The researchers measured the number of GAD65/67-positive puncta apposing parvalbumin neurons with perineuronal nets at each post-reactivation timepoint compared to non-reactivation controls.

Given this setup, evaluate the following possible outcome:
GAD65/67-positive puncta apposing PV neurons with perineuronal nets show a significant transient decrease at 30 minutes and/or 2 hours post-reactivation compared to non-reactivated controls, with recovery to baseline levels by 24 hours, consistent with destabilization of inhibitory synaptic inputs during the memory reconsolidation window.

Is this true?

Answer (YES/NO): NO